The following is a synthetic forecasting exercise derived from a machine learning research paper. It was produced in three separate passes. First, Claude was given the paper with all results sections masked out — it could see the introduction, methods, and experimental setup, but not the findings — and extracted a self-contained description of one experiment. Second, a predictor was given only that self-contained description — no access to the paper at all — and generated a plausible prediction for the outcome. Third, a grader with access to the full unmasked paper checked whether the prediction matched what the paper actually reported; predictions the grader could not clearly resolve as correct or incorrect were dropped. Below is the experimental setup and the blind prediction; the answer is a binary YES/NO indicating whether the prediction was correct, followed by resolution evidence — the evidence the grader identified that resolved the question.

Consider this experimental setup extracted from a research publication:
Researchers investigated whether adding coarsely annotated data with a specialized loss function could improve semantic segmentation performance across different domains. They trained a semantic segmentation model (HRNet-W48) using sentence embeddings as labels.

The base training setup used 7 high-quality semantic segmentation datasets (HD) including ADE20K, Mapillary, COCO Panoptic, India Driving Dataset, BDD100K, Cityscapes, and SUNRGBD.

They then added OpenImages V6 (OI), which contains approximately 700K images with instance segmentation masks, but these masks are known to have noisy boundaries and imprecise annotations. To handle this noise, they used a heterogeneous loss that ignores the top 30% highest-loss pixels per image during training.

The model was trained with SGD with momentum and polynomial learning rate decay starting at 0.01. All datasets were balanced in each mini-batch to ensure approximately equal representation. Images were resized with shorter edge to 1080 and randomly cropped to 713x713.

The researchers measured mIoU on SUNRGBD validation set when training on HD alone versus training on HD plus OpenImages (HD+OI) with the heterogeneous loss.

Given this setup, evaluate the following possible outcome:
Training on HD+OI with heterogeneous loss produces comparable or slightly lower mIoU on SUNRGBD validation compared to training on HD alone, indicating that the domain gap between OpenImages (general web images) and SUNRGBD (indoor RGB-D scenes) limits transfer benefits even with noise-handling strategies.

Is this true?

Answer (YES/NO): NO